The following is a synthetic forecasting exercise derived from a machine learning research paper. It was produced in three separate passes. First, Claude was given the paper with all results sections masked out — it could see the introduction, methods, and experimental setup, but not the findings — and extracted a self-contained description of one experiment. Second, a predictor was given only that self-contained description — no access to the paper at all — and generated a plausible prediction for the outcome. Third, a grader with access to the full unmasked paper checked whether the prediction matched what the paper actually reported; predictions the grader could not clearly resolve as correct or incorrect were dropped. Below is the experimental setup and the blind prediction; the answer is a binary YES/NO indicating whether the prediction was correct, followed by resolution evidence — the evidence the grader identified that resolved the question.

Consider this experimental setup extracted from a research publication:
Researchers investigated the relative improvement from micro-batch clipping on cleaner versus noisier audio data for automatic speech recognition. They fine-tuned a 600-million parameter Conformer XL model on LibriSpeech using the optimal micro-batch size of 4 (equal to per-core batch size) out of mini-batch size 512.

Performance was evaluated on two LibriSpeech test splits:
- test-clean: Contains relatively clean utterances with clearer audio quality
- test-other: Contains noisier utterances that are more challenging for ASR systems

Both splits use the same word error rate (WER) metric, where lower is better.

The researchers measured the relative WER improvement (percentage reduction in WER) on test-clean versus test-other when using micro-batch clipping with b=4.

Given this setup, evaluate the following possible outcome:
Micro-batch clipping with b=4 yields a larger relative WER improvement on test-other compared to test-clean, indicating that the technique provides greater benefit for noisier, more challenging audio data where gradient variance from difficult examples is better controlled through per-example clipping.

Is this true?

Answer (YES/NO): YES